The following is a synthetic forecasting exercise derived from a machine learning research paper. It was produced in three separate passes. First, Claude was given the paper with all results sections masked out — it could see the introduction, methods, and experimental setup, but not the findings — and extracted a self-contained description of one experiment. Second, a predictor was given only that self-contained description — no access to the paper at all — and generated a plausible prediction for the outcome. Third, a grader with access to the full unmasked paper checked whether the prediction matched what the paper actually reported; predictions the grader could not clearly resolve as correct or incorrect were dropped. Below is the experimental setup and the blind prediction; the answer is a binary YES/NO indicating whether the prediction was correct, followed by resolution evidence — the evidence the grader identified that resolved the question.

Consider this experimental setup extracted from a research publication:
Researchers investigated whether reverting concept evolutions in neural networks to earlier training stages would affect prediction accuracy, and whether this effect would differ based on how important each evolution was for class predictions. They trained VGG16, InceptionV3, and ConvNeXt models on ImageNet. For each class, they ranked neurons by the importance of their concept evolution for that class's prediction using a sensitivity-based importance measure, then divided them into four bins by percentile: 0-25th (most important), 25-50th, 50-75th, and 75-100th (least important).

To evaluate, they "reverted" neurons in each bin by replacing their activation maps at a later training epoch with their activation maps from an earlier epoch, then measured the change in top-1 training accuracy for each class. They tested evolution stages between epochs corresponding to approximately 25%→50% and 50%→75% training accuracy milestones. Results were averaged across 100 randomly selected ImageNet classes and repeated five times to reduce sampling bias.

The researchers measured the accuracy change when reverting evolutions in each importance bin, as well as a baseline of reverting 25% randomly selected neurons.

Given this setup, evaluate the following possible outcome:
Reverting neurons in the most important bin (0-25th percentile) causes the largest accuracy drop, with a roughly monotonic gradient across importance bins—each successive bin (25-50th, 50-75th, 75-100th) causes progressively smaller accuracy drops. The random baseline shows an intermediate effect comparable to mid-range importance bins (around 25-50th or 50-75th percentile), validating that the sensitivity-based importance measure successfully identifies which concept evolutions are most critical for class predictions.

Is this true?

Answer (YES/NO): NO